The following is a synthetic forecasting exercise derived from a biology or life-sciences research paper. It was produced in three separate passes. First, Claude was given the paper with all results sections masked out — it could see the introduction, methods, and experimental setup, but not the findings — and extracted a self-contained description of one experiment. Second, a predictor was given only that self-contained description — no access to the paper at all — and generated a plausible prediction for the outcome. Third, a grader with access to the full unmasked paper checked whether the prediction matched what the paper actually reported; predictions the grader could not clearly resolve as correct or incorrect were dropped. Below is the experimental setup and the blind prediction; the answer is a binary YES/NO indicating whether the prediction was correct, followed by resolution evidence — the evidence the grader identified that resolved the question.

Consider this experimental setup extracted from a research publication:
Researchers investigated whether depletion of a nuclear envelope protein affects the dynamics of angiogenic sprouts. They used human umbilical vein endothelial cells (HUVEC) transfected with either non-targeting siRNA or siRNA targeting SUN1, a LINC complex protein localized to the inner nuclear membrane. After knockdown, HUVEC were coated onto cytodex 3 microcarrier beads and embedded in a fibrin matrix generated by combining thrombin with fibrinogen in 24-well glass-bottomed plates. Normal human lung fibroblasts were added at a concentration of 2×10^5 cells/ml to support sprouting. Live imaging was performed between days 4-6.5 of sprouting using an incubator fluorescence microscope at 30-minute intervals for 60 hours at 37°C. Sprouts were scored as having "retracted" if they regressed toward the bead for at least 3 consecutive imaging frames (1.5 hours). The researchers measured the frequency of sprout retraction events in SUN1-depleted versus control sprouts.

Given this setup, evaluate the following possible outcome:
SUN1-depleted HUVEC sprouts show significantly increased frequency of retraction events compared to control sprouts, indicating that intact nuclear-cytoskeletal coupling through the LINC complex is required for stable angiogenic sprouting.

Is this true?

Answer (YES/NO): YES